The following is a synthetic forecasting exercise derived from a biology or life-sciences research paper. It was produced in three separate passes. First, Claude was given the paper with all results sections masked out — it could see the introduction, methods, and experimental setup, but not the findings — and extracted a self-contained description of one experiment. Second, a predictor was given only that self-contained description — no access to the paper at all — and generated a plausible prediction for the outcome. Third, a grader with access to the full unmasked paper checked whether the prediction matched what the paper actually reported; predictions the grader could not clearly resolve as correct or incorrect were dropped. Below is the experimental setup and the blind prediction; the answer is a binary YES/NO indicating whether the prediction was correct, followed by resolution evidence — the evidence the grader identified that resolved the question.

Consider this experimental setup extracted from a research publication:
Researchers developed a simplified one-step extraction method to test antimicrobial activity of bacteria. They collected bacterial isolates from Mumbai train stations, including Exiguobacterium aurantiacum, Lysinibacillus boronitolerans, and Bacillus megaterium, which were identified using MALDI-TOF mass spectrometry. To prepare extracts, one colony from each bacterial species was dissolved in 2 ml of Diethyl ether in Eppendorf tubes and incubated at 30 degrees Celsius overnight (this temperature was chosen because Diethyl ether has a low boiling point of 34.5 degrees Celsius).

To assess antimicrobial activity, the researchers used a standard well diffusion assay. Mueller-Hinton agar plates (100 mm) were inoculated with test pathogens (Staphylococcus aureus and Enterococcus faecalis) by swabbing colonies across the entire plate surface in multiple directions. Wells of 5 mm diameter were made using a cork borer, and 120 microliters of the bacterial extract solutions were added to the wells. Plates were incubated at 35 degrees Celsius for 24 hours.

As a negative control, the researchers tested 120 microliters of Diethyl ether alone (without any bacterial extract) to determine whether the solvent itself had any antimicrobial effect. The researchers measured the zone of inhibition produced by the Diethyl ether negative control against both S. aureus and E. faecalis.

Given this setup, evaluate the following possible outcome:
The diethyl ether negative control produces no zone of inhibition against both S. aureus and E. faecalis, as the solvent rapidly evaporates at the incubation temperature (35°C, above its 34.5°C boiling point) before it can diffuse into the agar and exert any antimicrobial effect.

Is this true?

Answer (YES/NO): NO